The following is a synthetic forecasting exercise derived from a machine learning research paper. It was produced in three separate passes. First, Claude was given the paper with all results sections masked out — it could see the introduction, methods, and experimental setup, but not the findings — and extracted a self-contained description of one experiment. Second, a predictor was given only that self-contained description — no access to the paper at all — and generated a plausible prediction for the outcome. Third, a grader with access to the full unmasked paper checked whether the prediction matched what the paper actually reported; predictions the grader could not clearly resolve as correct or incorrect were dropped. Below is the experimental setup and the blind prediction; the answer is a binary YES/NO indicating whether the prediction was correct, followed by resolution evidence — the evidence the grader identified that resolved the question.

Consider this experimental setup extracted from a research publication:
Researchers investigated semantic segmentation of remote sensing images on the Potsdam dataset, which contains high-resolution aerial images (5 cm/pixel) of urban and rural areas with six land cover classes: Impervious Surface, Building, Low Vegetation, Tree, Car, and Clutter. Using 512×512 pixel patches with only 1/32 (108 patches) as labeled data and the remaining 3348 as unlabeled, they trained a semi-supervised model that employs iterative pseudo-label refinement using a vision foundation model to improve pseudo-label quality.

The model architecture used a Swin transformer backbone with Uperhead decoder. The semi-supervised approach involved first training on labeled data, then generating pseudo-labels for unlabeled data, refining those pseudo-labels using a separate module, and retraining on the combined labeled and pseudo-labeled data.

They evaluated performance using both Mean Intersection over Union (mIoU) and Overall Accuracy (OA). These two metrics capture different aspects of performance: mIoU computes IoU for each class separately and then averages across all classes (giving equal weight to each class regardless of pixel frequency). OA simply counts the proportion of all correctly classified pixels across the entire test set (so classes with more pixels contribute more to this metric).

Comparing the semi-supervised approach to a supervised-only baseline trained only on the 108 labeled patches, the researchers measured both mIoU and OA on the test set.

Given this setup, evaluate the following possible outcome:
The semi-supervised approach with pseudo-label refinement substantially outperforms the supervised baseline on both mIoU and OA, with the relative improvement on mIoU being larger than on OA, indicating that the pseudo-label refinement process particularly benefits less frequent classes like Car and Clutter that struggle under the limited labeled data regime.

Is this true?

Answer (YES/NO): NO